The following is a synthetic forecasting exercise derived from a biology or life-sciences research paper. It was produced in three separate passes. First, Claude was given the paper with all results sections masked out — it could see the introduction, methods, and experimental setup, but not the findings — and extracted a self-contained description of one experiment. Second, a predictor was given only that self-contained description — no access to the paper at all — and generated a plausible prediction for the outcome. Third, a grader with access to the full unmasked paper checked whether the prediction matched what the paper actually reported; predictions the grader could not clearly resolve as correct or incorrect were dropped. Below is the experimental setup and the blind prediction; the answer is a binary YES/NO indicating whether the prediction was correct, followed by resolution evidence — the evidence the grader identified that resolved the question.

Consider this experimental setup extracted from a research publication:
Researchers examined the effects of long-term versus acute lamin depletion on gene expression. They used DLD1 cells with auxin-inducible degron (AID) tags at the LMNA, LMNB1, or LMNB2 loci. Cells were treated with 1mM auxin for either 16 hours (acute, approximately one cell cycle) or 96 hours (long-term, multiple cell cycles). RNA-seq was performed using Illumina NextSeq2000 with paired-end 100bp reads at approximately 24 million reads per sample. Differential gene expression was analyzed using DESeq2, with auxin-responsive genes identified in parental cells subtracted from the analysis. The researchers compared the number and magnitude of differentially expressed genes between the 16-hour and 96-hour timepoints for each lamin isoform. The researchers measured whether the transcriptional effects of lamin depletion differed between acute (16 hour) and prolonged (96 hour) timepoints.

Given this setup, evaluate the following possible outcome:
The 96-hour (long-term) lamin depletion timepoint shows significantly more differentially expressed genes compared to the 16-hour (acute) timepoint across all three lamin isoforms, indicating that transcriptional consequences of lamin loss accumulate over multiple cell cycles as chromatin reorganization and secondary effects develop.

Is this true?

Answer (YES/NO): NO